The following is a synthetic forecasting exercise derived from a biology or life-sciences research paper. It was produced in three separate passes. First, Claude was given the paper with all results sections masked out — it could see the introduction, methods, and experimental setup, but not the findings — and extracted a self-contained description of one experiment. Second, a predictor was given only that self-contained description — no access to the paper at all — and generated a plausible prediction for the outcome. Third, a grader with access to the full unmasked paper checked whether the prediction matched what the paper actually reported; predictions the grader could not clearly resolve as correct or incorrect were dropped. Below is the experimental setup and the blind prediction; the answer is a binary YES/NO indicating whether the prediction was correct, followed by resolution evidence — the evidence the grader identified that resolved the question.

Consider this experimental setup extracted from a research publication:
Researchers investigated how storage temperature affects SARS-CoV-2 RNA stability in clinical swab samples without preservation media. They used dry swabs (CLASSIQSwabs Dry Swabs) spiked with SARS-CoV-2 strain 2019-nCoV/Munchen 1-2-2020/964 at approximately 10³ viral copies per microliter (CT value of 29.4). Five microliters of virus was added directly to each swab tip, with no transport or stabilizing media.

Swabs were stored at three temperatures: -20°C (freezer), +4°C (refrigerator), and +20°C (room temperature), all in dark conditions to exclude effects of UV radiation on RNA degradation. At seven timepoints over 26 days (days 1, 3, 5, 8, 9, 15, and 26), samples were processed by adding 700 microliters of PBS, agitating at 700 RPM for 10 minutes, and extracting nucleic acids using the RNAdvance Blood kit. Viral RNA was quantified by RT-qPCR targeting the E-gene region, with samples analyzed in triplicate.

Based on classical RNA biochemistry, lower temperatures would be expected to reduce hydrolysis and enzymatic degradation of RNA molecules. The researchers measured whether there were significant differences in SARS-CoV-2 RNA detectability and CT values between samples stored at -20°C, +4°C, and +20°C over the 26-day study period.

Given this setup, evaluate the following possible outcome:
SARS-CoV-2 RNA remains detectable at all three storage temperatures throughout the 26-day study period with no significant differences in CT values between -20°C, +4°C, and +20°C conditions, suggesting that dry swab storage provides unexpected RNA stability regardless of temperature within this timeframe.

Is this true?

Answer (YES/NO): NO